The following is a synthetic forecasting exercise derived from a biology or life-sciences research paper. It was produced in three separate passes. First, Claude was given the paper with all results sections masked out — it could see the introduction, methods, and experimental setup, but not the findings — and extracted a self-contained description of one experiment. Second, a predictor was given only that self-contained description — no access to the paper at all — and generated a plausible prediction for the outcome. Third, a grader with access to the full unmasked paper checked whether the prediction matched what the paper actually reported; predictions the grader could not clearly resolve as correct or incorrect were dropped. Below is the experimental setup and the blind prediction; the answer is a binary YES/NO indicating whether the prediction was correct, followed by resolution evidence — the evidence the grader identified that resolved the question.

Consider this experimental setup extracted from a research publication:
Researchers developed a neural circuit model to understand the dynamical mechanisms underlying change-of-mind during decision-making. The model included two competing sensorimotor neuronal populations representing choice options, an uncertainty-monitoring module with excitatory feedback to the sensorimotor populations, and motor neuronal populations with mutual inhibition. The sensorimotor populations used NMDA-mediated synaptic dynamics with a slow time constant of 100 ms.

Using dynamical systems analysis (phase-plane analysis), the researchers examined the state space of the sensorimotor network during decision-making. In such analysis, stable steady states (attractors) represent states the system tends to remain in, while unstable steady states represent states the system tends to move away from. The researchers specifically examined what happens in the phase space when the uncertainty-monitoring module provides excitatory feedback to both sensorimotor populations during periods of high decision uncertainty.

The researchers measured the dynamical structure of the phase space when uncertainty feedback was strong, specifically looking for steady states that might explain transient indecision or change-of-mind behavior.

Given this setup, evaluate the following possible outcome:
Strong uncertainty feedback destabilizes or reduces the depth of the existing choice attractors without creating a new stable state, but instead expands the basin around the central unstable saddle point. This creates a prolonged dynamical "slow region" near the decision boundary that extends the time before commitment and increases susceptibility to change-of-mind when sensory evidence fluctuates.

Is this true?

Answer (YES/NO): NO